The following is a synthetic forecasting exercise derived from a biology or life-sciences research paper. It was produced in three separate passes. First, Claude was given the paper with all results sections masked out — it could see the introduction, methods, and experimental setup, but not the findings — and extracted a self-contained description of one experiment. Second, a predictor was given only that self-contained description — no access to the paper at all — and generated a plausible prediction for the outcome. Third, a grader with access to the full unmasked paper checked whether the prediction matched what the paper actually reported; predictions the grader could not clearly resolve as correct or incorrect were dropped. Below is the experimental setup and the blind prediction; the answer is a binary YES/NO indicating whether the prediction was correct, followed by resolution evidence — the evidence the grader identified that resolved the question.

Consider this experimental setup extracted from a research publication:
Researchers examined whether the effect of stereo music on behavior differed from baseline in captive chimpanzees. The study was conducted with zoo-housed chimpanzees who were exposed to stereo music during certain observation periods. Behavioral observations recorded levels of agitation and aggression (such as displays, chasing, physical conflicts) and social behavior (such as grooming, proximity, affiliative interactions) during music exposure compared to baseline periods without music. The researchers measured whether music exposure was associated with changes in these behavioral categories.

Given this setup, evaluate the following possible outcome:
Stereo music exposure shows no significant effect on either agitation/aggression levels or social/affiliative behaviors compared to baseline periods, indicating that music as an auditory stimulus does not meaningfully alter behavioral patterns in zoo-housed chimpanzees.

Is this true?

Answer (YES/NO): NO